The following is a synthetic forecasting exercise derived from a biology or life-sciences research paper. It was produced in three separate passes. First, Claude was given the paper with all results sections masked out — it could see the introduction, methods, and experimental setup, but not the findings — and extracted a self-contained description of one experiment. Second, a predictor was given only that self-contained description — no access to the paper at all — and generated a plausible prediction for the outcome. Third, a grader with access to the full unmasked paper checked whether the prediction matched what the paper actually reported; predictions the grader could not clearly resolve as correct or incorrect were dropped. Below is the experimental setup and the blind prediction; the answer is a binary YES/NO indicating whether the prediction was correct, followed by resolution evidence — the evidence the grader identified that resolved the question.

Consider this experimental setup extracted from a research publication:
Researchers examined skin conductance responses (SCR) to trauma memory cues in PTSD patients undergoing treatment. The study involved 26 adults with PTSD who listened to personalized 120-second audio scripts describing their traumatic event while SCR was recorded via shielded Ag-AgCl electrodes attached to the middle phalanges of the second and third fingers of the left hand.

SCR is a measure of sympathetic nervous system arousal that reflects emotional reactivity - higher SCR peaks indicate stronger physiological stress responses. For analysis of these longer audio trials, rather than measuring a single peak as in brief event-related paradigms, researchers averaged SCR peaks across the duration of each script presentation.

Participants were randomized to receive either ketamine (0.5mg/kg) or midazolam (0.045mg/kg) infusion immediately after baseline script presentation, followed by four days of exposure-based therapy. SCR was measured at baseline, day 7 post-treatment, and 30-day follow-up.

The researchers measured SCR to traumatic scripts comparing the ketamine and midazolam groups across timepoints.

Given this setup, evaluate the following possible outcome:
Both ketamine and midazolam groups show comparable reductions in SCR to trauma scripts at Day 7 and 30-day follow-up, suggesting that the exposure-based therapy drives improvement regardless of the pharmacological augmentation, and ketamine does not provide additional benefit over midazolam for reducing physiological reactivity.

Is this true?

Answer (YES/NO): NO